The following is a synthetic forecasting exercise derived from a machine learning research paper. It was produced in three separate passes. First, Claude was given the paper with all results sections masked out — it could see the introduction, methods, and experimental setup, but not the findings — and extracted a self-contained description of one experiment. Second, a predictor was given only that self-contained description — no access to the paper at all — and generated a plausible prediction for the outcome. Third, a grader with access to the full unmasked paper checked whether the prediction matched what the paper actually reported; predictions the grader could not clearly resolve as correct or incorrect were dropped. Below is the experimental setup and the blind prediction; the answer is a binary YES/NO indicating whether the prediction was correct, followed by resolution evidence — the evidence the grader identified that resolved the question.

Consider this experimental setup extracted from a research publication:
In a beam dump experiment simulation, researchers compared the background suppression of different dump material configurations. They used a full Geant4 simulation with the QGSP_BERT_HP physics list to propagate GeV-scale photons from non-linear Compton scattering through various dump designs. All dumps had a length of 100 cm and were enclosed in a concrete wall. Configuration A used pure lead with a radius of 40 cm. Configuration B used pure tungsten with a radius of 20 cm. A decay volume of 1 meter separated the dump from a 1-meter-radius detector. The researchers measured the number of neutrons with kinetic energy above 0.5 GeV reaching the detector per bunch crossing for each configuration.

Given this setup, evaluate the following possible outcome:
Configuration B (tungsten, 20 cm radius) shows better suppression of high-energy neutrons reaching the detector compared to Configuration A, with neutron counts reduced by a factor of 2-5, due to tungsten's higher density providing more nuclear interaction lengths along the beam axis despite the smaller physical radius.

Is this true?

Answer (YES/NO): NO